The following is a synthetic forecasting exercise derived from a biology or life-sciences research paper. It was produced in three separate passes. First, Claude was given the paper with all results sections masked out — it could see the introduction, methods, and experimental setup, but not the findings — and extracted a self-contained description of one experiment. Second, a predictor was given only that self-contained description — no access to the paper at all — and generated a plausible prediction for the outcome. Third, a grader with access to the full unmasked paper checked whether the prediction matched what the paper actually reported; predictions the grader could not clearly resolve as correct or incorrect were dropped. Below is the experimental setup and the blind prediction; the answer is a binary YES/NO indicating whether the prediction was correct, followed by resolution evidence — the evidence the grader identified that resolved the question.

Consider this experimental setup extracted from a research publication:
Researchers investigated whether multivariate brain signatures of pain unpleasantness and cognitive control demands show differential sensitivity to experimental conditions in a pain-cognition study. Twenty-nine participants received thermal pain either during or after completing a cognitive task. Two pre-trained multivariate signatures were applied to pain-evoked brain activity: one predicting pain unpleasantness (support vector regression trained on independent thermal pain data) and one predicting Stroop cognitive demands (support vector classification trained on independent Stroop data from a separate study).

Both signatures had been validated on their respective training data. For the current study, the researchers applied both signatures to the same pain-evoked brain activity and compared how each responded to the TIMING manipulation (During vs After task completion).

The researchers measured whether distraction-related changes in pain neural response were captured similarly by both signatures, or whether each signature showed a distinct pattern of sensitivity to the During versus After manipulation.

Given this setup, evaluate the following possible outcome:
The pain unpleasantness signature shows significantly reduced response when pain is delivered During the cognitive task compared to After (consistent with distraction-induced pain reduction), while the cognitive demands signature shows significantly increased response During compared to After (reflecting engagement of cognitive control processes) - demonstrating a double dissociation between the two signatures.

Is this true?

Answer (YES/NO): YES